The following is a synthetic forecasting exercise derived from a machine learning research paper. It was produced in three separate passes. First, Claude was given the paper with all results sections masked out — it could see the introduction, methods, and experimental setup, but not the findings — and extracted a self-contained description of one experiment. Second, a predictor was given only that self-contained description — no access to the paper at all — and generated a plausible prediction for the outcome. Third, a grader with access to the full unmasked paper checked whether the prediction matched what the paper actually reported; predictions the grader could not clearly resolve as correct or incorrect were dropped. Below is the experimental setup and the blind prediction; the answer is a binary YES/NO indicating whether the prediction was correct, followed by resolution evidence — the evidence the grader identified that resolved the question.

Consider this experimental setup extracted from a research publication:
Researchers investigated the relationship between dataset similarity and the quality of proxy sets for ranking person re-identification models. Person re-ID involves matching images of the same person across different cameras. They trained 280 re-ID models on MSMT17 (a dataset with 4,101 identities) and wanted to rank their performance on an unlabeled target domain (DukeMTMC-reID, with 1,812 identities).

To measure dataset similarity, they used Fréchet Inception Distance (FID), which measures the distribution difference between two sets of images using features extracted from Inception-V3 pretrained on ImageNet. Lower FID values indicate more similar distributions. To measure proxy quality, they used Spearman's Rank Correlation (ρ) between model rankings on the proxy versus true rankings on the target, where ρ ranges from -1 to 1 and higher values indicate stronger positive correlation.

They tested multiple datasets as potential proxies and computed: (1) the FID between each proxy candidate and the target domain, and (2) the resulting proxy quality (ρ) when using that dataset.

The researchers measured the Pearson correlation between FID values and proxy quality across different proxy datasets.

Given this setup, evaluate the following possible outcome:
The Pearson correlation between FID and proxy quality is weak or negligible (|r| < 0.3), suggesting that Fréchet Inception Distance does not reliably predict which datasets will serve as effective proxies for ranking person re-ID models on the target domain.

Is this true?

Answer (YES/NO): NO